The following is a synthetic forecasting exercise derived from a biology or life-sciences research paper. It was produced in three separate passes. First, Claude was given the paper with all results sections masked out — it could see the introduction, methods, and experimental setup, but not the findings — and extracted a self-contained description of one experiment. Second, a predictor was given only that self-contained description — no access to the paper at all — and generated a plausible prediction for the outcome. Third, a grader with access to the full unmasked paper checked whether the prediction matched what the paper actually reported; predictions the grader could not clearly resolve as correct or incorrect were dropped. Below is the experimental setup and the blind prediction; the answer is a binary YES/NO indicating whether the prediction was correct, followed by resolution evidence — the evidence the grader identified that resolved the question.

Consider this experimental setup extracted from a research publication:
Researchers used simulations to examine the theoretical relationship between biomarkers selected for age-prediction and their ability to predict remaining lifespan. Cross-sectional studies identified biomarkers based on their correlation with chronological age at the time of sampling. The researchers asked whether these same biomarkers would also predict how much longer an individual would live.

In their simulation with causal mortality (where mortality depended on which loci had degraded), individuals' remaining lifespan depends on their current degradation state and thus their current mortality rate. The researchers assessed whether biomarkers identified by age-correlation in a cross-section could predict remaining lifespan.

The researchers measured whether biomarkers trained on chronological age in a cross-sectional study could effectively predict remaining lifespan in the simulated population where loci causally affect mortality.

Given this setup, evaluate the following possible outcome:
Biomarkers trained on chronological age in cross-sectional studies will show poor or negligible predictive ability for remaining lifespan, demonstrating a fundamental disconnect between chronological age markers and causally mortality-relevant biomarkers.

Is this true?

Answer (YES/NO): YES